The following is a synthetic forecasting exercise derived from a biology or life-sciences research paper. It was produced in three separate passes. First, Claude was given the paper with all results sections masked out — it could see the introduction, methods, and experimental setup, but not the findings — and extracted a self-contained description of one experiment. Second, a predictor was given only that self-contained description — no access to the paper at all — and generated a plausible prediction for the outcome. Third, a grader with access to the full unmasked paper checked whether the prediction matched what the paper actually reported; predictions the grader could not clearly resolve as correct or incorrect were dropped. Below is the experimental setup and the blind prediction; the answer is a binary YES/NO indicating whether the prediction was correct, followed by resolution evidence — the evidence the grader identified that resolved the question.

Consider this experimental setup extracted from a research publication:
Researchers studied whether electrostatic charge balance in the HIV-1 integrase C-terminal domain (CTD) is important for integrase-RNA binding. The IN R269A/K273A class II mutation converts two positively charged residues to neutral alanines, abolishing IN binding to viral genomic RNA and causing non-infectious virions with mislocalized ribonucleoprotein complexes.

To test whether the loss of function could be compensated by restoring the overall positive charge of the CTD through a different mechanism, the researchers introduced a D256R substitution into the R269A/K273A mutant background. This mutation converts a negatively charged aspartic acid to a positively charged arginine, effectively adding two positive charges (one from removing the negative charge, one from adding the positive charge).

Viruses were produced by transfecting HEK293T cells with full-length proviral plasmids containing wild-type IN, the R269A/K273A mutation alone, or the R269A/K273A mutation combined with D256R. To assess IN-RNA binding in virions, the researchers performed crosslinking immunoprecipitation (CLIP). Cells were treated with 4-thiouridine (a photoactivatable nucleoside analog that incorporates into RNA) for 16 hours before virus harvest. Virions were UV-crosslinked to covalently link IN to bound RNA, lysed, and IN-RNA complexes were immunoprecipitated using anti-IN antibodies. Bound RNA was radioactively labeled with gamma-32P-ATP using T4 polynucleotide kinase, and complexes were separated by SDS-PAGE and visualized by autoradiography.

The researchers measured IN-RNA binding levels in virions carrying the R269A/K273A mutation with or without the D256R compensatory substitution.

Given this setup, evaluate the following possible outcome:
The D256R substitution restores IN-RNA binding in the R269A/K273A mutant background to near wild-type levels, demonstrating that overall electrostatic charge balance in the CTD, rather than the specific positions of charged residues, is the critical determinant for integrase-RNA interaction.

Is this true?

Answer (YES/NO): YES